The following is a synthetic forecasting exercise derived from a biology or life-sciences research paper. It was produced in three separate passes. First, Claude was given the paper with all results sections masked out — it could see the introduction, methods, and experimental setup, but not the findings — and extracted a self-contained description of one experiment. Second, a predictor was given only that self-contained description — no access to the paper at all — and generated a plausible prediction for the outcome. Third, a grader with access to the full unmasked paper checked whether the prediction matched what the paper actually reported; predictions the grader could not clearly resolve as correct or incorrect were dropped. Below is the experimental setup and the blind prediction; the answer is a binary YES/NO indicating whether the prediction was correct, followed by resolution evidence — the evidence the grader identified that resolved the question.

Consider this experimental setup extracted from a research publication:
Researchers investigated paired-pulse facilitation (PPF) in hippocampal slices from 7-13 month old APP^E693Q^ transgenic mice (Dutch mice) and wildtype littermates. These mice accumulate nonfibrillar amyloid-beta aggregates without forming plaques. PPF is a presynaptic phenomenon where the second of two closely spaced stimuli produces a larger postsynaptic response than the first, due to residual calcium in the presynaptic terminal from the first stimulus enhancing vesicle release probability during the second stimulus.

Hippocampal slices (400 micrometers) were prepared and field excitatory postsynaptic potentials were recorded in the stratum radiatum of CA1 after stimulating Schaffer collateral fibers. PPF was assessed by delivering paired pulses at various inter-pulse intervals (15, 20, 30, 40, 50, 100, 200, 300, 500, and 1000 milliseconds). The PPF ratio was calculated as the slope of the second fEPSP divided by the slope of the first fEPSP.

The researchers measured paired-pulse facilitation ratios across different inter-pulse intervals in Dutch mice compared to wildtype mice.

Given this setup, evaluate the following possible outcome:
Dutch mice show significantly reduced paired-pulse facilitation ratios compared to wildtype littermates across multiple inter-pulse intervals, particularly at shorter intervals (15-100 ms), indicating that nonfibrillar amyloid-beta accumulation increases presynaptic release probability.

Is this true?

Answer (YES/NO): NO